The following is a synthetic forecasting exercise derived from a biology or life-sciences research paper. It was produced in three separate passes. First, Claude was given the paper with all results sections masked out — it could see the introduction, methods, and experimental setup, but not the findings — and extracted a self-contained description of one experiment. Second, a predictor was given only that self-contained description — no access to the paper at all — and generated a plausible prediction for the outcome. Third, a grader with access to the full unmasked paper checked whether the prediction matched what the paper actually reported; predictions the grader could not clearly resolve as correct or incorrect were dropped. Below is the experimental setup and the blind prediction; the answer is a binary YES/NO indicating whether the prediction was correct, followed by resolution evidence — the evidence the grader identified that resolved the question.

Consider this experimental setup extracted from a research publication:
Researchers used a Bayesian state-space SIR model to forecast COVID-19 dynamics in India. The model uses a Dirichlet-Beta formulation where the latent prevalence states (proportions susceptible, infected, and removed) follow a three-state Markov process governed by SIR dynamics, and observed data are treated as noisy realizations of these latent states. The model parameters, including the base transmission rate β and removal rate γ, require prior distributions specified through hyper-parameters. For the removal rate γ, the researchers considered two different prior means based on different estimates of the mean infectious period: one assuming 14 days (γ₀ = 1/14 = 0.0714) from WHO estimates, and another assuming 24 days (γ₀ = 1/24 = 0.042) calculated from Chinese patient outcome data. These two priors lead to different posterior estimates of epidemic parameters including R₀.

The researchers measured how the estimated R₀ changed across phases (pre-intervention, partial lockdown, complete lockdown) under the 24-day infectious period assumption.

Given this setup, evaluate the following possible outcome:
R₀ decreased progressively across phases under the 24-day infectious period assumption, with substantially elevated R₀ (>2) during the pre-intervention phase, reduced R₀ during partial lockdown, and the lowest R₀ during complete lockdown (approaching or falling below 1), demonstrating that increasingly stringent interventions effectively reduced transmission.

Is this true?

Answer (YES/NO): NO